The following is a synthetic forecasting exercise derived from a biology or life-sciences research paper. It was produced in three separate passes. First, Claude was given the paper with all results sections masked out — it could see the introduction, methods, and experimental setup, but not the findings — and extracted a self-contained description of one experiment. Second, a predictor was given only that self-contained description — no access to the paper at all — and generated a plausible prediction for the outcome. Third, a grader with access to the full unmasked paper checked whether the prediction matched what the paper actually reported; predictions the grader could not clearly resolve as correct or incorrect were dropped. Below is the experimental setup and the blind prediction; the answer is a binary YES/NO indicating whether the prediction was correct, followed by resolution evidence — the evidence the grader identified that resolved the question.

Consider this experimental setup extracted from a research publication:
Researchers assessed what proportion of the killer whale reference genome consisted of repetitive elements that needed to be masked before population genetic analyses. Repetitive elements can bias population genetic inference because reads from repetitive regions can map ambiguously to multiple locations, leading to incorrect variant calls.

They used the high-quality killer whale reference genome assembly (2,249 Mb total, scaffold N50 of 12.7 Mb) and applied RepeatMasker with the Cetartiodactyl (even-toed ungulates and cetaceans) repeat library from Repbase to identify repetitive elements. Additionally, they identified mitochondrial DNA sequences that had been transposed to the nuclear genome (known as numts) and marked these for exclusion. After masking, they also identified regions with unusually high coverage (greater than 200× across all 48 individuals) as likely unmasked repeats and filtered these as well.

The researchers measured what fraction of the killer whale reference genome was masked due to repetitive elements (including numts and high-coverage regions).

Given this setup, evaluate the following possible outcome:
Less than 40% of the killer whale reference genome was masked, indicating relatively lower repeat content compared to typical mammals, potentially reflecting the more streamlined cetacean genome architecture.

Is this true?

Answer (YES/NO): NO